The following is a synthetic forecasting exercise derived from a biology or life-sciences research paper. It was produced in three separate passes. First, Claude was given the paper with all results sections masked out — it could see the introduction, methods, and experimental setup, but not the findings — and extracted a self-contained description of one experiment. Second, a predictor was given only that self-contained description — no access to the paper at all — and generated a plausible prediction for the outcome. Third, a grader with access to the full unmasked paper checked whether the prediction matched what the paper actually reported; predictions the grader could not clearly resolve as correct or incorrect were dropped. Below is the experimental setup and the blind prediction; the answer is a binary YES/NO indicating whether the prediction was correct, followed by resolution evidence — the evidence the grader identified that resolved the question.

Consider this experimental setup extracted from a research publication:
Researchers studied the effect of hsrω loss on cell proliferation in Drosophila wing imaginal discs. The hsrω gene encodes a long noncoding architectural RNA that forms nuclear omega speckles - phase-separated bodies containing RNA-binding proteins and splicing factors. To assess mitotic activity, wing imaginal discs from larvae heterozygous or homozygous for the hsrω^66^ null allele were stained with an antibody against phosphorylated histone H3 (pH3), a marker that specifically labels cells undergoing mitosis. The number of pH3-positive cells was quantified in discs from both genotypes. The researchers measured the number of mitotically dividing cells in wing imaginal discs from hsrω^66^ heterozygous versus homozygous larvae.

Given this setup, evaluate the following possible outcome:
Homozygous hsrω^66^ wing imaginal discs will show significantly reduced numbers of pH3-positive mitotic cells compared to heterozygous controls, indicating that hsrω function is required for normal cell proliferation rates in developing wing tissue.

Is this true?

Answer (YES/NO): YES